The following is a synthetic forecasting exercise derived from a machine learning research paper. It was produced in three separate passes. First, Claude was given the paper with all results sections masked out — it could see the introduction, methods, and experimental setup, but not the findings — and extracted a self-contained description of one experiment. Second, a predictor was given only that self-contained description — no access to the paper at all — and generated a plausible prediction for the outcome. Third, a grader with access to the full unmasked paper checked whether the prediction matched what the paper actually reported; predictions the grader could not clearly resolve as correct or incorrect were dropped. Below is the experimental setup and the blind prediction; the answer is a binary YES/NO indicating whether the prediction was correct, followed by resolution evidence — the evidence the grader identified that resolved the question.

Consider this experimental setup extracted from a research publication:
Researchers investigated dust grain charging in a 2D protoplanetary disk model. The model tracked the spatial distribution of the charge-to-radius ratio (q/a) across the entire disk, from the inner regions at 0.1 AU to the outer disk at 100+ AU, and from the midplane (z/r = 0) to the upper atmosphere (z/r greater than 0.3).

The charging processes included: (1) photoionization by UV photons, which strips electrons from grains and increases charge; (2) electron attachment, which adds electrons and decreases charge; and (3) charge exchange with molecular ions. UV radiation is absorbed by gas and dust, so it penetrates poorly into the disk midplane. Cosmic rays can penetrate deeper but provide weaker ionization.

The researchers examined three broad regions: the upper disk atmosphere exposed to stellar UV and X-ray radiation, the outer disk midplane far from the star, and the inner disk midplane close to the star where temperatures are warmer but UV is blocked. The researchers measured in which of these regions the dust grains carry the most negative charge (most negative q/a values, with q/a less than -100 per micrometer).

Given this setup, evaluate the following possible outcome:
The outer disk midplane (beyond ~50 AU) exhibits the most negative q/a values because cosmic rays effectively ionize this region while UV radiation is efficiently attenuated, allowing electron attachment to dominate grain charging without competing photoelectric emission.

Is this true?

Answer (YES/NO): NO